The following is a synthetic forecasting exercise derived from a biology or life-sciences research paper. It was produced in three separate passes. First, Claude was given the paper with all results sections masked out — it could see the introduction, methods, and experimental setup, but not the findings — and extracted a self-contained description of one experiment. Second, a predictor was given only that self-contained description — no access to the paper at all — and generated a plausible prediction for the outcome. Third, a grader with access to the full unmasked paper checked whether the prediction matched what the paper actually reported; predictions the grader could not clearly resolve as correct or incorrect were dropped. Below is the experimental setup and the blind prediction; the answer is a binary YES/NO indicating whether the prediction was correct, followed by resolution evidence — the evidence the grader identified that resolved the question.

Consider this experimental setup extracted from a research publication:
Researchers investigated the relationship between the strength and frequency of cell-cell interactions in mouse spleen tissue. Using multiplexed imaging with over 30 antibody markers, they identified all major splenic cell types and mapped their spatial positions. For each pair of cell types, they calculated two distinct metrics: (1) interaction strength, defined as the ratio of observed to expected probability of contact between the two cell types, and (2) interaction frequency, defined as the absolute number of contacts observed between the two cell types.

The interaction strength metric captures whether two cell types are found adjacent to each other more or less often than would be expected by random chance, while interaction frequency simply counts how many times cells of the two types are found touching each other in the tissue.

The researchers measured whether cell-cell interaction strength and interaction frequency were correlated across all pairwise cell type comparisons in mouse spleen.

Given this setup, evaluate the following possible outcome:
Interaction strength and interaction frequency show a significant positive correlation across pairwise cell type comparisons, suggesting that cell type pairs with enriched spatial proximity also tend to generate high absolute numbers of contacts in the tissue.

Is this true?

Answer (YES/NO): NO